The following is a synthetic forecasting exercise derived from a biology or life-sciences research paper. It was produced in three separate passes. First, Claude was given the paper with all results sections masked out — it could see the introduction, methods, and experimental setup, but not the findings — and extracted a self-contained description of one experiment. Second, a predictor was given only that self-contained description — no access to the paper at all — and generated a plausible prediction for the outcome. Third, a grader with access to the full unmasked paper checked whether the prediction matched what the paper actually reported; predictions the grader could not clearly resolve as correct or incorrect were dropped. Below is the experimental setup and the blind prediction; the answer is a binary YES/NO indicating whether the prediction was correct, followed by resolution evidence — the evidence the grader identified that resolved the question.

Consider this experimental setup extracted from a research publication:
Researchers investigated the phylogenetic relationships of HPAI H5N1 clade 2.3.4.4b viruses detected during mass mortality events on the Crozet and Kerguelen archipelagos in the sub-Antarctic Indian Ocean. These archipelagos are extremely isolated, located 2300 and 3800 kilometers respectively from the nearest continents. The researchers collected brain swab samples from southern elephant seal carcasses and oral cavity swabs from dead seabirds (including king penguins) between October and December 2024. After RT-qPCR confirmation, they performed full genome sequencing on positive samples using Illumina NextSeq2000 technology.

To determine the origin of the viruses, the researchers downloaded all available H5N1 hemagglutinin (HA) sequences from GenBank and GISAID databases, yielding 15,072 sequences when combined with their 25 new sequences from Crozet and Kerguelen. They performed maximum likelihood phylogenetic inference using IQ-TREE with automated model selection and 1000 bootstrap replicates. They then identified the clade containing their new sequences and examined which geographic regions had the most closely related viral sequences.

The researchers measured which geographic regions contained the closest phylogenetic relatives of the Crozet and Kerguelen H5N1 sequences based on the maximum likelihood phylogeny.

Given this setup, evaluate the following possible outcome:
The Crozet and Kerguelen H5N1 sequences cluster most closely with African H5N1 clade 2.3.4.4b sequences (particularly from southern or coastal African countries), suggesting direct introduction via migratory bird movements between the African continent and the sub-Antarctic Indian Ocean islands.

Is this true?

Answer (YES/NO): NO